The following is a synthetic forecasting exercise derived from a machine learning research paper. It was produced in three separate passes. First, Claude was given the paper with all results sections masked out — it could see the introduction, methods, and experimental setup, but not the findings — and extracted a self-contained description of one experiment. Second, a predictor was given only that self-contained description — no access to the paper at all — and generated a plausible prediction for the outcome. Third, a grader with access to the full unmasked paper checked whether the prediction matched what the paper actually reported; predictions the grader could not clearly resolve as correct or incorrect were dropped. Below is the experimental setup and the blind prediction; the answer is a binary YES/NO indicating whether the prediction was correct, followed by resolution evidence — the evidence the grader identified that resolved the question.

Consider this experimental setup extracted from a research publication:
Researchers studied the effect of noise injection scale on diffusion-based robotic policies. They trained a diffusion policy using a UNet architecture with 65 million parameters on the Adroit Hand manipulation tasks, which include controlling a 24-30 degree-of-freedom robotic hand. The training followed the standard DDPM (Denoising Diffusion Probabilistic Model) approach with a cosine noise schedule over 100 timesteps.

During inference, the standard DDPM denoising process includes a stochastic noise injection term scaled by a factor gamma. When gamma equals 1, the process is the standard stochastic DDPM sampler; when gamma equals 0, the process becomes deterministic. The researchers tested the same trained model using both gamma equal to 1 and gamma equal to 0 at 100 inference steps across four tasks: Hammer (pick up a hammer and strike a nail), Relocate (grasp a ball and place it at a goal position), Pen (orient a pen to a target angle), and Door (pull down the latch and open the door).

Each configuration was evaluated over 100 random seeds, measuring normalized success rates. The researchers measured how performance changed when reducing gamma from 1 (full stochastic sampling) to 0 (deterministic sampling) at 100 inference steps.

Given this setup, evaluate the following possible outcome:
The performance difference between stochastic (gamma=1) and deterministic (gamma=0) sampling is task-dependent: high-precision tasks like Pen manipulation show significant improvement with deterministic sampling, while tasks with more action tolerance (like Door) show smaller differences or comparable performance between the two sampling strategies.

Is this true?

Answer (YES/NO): NO